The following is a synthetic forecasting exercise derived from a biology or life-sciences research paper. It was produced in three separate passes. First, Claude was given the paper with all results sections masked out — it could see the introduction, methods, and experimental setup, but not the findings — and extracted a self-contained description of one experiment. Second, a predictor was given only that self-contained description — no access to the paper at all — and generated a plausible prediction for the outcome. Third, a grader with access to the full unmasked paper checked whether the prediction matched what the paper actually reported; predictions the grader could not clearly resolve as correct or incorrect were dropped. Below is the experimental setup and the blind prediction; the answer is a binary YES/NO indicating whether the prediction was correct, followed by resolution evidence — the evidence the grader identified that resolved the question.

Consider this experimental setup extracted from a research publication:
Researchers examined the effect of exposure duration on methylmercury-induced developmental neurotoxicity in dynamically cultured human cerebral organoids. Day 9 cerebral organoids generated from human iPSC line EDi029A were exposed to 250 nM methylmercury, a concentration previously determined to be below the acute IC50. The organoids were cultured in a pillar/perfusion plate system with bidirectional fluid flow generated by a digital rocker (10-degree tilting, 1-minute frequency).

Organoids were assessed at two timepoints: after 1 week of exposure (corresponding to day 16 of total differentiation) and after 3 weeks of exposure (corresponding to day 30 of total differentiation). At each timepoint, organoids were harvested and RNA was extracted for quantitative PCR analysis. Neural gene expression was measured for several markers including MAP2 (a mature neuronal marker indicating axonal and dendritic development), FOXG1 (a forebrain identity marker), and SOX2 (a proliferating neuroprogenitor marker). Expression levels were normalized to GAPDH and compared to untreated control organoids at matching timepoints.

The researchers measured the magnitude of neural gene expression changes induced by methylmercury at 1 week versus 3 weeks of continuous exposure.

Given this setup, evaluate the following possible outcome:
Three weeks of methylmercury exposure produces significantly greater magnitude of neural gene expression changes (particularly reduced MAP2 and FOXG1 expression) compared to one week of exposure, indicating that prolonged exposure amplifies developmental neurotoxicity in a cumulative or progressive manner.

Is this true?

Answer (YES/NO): NO